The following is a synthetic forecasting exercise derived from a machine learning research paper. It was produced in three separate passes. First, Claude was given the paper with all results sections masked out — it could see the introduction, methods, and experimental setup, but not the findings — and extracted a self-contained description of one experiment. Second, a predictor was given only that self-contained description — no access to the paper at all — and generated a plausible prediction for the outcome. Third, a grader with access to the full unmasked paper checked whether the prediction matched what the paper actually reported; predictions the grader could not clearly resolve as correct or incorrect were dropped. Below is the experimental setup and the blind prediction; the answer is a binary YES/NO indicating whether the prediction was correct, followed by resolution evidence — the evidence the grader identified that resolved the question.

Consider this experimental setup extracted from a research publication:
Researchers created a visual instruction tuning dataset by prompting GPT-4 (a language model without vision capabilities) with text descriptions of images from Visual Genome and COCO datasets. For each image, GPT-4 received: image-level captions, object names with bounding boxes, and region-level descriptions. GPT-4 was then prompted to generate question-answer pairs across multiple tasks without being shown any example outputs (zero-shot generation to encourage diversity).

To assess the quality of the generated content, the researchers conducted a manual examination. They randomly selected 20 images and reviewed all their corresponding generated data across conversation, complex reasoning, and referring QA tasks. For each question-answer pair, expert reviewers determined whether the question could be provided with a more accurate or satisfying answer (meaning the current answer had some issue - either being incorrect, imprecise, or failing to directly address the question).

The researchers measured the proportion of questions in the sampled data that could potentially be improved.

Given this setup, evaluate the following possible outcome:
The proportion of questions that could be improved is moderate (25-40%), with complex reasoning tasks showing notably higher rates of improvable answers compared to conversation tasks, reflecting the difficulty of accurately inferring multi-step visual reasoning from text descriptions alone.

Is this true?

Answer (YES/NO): NO